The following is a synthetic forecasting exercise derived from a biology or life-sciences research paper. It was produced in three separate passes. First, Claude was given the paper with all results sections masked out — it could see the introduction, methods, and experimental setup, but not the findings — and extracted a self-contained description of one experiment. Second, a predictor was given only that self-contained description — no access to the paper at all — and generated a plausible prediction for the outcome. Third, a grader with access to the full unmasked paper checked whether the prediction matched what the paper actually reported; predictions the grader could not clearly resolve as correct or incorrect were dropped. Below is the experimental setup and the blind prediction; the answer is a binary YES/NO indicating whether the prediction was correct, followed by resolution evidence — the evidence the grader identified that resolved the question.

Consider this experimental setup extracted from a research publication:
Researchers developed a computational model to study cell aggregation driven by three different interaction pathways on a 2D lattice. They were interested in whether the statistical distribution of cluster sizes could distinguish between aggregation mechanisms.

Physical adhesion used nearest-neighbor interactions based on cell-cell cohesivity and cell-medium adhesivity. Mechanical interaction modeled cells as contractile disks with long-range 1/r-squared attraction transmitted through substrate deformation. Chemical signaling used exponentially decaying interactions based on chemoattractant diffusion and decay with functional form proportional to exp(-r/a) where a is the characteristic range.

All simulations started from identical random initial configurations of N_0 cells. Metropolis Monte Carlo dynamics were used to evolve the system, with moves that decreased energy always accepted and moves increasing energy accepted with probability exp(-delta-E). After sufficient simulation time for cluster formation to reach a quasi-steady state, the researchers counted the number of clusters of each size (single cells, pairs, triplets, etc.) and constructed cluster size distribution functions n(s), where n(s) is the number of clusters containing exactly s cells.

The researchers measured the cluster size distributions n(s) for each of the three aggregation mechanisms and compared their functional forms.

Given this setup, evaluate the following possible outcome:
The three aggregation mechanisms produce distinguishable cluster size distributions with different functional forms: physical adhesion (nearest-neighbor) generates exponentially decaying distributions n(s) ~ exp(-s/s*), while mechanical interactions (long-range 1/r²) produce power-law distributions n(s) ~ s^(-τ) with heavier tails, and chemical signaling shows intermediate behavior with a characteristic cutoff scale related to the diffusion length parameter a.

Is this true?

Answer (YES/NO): NO